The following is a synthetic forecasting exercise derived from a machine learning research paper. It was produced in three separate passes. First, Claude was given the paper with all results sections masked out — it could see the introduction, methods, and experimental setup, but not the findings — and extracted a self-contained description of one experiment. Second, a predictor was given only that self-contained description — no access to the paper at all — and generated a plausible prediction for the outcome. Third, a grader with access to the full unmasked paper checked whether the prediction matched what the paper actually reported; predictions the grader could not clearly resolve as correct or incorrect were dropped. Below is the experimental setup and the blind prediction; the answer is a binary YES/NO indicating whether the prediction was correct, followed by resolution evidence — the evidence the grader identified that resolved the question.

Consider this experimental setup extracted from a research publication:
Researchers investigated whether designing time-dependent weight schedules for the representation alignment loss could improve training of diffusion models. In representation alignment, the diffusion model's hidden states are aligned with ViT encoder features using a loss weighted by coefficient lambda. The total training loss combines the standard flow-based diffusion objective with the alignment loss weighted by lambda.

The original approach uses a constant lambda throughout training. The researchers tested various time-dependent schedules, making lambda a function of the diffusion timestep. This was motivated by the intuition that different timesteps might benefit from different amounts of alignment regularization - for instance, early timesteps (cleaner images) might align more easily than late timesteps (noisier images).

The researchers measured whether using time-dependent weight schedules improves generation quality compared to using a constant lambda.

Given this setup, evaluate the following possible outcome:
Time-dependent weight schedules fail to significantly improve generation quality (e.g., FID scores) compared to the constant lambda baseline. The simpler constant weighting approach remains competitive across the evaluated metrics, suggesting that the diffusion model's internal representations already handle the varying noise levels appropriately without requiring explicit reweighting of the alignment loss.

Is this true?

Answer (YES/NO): YES